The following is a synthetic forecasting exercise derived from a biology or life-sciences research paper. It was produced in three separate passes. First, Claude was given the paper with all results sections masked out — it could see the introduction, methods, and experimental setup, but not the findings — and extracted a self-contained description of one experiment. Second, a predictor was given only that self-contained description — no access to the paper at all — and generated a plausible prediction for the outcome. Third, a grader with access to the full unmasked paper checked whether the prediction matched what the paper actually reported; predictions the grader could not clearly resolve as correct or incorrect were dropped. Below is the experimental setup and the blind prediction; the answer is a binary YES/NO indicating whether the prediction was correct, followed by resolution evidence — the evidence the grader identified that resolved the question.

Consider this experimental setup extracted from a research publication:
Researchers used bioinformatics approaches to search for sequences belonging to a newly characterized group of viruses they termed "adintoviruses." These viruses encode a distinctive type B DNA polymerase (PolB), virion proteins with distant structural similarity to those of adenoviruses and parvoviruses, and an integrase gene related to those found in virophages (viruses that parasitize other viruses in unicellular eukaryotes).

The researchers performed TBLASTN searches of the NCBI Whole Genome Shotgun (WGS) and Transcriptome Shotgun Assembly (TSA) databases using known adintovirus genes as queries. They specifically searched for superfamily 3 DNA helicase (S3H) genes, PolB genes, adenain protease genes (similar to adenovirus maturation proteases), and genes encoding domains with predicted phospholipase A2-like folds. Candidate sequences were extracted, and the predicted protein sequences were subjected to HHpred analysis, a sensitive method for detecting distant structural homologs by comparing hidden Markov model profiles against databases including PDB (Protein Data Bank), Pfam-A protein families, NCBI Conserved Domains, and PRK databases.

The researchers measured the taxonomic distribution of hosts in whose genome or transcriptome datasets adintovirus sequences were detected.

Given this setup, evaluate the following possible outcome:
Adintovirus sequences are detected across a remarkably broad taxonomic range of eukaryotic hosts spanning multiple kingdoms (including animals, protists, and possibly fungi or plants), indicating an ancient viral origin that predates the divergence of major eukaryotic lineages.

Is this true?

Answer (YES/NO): NO